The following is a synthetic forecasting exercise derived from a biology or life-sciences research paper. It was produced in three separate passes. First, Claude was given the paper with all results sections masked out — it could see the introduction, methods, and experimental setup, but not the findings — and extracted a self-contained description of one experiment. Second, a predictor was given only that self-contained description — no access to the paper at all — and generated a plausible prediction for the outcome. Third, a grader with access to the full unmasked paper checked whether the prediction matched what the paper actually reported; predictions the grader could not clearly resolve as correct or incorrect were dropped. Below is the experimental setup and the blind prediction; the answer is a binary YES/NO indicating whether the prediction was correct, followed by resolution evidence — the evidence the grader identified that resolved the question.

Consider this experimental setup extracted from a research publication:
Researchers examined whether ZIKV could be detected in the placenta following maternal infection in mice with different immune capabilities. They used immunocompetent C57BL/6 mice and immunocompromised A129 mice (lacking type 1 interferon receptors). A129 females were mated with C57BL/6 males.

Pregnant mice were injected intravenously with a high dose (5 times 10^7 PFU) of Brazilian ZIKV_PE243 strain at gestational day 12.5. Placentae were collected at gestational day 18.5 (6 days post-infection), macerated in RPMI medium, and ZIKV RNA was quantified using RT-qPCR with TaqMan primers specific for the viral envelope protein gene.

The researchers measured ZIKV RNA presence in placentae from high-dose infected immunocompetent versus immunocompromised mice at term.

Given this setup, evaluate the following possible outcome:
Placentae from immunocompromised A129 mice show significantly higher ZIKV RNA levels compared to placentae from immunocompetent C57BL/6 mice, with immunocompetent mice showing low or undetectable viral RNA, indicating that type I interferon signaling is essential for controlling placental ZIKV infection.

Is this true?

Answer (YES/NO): NO